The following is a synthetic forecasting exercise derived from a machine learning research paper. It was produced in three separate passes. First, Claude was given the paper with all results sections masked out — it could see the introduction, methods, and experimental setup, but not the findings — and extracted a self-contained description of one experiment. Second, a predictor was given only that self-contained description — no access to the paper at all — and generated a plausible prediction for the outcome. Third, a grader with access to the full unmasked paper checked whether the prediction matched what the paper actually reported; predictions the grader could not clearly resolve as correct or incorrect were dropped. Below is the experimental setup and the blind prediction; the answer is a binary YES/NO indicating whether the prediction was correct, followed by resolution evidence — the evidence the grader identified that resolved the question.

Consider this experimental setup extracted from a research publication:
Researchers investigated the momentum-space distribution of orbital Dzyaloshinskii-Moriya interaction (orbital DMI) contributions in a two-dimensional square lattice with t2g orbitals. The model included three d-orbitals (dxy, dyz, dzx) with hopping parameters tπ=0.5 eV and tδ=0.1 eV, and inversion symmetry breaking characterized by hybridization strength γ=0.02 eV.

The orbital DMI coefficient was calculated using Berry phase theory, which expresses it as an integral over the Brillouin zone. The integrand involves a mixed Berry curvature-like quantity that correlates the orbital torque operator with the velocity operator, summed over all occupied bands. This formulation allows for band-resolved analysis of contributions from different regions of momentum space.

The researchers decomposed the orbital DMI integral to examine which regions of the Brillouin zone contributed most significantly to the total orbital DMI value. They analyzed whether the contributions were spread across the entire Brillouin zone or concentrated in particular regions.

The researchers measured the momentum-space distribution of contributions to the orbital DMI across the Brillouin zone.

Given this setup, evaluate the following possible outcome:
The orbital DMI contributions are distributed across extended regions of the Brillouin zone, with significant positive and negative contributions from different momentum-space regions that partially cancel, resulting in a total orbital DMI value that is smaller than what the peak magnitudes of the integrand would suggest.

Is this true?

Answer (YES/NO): NO